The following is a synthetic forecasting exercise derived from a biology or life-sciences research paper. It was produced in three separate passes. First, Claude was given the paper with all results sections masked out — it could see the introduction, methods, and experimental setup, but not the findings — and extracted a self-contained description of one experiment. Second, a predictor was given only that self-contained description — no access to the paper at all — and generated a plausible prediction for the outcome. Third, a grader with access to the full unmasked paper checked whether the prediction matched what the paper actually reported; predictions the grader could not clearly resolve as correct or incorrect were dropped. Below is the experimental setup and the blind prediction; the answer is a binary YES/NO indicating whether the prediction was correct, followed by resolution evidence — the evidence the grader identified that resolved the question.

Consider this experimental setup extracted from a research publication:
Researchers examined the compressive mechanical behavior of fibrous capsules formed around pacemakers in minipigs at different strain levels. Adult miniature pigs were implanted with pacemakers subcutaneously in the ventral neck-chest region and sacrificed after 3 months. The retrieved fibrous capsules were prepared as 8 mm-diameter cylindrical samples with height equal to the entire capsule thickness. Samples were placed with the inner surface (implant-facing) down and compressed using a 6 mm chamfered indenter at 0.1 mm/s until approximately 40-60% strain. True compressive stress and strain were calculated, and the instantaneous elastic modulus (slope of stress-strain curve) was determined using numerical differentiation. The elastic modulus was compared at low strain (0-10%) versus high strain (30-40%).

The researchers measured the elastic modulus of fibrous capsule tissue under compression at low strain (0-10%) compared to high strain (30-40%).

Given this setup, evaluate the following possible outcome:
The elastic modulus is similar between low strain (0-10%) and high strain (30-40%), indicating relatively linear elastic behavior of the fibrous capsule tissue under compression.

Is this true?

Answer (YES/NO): NO